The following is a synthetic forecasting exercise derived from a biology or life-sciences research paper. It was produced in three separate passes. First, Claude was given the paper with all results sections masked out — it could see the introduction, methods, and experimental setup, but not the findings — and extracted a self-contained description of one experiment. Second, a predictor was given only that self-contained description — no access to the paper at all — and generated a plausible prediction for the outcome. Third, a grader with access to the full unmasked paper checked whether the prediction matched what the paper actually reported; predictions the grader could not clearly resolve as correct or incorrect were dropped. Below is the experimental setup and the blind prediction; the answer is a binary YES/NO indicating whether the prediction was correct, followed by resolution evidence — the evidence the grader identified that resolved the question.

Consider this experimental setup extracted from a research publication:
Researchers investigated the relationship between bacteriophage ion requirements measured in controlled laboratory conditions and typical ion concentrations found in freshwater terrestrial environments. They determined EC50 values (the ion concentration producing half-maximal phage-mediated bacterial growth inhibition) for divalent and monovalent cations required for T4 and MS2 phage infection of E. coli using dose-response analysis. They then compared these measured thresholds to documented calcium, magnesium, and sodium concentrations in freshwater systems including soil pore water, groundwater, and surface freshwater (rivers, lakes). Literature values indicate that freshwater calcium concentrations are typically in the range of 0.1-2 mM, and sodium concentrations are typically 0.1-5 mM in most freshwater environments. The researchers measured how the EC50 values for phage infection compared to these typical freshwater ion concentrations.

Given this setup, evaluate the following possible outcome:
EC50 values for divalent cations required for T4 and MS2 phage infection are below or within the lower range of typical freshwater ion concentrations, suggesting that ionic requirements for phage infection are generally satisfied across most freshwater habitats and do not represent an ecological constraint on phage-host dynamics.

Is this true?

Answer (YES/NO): NO